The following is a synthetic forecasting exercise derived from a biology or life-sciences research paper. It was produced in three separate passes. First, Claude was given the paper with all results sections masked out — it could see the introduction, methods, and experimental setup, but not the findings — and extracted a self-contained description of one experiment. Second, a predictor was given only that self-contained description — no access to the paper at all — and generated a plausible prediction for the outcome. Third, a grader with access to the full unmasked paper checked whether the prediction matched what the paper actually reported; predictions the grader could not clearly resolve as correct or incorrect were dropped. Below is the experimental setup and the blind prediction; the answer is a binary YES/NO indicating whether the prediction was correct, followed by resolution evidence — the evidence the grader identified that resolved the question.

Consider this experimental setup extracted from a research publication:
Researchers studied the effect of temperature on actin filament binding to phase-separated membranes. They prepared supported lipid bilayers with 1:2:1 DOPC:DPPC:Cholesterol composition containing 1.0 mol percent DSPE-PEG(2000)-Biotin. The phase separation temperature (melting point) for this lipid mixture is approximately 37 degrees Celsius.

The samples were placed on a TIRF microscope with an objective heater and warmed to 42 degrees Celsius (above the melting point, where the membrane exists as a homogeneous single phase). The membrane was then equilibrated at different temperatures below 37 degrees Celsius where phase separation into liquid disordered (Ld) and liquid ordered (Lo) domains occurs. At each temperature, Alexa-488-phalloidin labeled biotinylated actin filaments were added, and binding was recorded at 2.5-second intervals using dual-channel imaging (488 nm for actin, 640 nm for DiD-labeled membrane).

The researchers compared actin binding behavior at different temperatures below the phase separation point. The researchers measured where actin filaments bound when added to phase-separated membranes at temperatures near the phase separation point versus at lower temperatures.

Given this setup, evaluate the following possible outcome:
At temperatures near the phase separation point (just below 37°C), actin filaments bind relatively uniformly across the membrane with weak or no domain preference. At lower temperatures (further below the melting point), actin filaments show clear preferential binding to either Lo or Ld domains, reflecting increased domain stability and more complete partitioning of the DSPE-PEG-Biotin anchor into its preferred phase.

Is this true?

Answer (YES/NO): NO